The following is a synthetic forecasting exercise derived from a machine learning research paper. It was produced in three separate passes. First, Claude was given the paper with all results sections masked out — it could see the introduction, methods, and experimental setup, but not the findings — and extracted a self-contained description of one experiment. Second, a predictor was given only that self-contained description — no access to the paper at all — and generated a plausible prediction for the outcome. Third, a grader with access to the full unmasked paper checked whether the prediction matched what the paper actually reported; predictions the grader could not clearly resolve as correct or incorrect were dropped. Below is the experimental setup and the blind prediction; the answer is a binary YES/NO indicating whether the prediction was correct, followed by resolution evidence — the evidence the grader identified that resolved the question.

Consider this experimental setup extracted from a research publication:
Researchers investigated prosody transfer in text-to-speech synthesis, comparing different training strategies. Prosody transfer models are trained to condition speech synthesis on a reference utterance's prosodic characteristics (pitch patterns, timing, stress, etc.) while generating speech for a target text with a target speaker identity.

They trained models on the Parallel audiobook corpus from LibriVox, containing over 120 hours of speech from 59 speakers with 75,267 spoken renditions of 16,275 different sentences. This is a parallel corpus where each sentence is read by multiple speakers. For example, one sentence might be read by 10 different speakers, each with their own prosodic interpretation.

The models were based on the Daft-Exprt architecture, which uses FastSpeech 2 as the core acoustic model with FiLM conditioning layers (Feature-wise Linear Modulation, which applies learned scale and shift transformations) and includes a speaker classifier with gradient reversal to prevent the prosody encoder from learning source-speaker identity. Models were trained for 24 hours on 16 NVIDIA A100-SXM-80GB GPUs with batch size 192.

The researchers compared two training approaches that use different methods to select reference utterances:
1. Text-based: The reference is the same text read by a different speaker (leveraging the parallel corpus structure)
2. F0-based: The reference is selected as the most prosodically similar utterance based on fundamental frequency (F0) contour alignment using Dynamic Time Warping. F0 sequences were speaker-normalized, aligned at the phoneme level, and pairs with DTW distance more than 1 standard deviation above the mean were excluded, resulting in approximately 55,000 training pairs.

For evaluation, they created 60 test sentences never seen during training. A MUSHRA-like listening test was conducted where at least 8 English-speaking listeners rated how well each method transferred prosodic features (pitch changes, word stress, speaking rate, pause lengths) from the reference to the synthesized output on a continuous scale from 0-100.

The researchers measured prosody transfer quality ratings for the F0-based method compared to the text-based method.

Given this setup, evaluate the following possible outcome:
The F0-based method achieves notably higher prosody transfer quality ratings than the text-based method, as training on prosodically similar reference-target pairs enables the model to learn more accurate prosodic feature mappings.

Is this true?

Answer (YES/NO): NO